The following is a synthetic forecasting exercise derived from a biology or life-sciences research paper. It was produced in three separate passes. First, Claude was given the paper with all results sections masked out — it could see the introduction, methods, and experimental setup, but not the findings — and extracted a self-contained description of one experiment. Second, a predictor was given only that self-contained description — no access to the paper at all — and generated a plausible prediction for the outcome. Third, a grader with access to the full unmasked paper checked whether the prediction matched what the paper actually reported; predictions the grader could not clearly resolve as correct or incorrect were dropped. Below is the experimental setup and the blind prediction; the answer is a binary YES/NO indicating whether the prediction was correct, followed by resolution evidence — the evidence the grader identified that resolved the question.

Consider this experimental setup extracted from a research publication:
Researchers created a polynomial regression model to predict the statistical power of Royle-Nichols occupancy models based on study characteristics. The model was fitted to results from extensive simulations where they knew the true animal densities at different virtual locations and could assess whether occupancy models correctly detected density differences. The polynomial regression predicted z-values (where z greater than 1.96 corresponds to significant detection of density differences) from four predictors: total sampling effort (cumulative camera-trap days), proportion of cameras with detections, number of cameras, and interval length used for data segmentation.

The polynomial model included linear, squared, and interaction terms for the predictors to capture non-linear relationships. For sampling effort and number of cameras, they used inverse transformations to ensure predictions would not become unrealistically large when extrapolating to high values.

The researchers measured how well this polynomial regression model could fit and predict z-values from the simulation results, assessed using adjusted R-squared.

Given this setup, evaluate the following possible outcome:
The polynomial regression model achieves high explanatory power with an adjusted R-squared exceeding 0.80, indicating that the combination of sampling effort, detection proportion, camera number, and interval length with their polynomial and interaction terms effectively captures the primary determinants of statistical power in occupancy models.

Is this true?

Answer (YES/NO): NO